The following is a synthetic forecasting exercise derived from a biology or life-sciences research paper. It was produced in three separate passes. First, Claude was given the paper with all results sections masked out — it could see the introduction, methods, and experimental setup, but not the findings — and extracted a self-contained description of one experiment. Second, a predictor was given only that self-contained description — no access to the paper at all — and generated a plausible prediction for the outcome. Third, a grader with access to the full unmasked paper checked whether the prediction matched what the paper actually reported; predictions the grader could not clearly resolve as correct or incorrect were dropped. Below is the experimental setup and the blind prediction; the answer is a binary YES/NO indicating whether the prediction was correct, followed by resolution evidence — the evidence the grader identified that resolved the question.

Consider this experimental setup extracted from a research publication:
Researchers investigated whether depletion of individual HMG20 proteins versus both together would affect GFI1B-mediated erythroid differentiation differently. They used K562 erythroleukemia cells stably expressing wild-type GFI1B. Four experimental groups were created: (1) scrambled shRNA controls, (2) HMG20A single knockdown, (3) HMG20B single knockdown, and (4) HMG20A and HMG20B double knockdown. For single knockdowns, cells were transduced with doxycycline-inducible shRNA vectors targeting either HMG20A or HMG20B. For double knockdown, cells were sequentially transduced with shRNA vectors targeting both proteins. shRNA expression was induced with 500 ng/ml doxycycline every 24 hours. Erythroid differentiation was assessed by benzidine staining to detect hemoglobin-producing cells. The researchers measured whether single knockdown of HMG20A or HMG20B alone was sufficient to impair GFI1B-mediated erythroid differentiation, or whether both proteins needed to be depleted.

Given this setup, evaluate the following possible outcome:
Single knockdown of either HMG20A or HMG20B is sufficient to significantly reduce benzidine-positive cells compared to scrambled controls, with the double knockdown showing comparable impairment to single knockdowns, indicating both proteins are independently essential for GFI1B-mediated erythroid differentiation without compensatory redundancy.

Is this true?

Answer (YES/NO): NO